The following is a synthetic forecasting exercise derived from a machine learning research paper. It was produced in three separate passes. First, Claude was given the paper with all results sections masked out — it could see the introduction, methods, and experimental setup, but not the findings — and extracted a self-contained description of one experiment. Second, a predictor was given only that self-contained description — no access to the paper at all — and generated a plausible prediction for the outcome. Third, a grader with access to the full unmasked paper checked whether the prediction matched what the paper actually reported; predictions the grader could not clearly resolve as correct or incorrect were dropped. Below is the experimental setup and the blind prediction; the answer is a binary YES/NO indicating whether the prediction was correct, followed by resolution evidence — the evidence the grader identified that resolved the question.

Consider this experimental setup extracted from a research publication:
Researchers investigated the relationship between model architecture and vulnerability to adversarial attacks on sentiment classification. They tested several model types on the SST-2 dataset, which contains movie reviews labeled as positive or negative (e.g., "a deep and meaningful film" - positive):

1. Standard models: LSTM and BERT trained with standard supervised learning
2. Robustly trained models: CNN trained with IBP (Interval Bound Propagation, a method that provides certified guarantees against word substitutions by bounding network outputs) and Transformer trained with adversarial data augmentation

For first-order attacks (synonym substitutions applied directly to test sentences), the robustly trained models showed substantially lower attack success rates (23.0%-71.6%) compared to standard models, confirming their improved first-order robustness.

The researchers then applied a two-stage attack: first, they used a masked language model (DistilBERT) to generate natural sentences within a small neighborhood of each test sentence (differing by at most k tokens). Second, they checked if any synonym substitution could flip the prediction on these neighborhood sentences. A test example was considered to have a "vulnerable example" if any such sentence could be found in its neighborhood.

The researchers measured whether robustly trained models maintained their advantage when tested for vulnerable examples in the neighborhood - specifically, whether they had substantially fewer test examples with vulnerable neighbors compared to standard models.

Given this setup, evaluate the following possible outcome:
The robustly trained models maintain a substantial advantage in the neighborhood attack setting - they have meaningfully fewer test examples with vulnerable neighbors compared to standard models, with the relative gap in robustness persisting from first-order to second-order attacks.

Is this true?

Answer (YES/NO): NO